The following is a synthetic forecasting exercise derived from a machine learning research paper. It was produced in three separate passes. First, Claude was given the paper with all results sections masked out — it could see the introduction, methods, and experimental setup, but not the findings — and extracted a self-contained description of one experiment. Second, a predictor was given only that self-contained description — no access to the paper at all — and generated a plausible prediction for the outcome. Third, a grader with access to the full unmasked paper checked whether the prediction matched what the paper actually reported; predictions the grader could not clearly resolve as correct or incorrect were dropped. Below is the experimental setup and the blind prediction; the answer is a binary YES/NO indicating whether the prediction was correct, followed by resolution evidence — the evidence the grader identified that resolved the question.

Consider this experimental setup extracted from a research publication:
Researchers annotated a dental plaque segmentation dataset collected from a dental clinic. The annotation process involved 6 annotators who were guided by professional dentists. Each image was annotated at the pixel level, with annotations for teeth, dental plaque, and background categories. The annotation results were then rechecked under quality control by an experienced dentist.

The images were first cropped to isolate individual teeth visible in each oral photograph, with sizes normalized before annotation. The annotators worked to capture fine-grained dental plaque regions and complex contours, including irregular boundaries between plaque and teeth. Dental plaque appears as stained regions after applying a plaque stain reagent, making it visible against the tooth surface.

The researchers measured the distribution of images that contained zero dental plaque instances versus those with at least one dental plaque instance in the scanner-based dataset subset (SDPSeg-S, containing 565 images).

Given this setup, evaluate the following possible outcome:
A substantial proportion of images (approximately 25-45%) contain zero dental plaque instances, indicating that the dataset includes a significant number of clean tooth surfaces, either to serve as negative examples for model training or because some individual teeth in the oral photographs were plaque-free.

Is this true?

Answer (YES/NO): NO